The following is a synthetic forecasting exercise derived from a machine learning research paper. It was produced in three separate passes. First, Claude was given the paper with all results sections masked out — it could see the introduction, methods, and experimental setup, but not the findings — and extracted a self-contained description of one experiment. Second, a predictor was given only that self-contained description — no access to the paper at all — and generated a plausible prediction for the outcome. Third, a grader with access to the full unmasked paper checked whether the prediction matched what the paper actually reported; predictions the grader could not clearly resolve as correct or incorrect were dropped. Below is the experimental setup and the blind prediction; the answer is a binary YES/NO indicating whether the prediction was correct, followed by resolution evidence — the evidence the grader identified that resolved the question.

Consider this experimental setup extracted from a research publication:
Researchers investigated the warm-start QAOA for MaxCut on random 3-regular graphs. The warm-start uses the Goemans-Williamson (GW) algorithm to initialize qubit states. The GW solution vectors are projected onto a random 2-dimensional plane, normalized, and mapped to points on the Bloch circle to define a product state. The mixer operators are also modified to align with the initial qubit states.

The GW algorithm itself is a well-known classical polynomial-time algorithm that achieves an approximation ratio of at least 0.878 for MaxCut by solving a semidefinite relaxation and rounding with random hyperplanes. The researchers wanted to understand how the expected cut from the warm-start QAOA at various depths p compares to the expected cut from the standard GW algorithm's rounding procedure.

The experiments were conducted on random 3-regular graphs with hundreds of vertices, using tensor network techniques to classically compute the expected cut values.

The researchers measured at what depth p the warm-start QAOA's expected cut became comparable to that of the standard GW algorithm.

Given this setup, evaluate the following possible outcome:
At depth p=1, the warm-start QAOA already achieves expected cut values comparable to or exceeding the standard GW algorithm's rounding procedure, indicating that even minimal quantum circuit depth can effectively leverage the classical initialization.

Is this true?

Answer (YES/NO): NO